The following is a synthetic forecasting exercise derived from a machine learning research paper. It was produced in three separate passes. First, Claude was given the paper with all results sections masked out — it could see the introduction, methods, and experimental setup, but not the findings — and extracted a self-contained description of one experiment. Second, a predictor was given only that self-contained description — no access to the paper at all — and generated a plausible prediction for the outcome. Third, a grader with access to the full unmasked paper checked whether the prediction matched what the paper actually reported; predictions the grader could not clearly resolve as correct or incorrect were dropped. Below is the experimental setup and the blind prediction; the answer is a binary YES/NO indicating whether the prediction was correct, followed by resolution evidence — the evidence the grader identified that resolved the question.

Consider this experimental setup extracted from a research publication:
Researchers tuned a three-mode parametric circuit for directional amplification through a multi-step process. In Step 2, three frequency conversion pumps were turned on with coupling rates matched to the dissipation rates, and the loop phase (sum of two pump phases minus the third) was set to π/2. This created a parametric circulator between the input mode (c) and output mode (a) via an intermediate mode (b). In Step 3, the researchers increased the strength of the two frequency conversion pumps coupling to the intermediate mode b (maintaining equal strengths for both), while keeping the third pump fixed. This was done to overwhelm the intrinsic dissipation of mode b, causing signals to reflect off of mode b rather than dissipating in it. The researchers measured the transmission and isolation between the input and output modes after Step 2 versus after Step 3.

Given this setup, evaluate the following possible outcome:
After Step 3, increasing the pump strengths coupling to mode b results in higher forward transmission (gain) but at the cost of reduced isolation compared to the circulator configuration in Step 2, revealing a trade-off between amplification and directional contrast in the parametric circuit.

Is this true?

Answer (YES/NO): NO